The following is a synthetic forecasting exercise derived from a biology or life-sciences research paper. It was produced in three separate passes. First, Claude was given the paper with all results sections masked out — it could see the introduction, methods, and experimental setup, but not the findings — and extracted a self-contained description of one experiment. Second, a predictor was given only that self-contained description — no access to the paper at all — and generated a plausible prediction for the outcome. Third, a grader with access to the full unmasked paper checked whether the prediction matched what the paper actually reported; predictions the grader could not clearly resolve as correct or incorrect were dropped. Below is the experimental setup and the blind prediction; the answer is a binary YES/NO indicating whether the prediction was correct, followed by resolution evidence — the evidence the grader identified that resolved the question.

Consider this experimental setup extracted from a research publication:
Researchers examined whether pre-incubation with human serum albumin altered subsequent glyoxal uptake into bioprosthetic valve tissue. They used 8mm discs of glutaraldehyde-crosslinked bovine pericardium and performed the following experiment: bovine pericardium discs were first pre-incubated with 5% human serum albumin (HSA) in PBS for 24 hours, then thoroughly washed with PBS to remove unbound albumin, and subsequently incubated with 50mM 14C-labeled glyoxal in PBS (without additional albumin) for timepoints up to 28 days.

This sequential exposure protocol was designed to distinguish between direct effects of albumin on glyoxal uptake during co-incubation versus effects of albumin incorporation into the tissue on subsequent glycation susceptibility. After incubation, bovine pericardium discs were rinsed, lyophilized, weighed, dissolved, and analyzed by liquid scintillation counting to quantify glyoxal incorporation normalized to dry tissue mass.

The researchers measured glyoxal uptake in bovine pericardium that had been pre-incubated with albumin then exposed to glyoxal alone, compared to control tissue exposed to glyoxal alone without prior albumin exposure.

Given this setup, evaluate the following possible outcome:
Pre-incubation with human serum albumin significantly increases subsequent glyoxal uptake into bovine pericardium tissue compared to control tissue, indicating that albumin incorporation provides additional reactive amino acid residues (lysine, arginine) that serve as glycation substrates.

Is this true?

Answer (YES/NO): NO